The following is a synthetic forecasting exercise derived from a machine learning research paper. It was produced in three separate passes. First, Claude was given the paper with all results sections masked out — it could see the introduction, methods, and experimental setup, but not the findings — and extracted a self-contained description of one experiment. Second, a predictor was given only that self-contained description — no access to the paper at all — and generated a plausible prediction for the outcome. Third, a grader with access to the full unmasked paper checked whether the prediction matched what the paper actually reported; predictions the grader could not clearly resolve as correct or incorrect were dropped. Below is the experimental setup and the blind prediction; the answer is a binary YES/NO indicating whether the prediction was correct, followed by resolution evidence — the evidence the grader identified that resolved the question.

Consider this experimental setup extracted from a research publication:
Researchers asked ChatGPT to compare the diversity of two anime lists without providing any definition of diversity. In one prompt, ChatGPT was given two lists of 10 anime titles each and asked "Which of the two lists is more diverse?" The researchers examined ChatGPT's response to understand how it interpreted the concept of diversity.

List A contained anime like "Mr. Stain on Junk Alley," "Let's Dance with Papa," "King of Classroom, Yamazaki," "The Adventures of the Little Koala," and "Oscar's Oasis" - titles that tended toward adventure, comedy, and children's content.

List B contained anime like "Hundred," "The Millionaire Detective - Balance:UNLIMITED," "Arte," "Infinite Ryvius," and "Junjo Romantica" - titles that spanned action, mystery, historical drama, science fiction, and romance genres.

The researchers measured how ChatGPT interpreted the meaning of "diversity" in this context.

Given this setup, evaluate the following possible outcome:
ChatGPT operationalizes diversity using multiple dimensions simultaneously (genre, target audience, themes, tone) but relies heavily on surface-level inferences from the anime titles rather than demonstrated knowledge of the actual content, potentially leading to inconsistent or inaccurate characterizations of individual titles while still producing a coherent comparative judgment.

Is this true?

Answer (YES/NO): NO